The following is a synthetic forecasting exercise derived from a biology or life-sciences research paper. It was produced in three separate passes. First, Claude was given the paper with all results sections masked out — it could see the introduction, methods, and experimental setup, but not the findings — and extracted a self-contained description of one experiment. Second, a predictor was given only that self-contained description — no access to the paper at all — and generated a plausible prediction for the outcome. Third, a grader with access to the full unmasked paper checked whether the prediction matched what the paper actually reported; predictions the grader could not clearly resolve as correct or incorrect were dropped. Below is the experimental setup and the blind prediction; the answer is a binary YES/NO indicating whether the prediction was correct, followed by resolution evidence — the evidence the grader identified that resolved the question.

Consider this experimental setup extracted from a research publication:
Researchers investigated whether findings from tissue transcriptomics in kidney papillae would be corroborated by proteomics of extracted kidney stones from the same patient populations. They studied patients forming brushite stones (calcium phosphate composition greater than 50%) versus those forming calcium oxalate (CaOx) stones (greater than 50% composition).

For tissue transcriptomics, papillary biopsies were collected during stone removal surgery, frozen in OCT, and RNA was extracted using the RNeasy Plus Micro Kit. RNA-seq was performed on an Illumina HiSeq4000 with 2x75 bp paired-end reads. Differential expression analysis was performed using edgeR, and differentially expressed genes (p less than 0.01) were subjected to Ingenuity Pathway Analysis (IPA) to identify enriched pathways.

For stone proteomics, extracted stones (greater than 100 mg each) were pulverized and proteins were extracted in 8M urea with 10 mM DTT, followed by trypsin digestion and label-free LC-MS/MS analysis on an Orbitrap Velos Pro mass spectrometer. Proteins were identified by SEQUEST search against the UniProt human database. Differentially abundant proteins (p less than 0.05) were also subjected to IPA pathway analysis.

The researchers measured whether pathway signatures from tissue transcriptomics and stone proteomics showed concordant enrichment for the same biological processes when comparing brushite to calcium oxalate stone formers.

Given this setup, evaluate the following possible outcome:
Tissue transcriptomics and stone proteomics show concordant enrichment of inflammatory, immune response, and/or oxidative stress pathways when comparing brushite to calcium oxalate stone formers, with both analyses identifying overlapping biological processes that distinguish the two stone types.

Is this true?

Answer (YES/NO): YES